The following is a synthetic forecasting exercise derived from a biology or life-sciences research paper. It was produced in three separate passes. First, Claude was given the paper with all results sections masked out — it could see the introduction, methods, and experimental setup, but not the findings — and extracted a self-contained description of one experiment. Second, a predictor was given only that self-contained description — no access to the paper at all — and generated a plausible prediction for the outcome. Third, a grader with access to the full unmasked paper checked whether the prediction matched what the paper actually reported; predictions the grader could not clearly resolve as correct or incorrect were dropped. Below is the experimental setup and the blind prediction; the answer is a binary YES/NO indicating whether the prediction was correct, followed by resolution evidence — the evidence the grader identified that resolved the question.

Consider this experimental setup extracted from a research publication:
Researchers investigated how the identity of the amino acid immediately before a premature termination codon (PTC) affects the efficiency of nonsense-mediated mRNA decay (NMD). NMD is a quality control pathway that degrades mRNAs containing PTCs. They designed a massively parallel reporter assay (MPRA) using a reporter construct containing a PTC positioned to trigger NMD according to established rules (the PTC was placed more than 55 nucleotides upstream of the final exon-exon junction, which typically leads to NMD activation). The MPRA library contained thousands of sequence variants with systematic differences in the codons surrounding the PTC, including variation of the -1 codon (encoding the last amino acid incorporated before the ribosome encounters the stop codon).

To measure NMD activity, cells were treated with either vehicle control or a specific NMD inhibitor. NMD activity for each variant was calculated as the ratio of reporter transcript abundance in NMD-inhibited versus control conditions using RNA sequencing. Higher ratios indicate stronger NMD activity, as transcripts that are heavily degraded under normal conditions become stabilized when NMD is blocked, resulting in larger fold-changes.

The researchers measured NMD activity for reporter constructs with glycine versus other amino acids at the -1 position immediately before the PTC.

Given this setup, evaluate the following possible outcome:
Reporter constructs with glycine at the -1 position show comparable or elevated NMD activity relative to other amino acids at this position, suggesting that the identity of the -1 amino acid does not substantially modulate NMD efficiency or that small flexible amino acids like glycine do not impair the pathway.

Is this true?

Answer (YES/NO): NO